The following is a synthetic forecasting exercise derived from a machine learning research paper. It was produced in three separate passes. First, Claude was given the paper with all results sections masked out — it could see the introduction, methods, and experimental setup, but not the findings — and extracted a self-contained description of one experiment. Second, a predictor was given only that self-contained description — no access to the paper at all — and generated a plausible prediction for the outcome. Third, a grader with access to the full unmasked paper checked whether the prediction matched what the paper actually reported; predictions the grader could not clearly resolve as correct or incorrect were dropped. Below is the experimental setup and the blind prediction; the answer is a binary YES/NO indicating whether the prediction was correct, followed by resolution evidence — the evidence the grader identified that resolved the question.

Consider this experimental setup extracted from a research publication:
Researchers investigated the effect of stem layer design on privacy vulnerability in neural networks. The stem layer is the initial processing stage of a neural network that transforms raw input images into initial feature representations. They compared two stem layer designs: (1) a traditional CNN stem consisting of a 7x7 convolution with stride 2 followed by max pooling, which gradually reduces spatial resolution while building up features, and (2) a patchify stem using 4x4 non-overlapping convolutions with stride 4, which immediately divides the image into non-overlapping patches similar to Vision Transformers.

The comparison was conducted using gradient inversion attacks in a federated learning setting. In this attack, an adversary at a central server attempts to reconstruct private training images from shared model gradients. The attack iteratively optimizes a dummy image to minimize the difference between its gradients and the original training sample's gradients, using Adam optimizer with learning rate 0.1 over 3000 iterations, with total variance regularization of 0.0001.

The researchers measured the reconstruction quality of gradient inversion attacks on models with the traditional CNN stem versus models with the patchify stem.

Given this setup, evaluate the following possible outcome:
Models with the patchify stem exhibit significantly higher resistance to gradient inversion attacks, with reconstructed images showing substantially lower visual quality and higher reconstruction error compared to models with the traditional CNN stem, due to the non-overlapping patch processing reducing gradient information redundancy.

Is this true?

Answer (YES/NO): NO